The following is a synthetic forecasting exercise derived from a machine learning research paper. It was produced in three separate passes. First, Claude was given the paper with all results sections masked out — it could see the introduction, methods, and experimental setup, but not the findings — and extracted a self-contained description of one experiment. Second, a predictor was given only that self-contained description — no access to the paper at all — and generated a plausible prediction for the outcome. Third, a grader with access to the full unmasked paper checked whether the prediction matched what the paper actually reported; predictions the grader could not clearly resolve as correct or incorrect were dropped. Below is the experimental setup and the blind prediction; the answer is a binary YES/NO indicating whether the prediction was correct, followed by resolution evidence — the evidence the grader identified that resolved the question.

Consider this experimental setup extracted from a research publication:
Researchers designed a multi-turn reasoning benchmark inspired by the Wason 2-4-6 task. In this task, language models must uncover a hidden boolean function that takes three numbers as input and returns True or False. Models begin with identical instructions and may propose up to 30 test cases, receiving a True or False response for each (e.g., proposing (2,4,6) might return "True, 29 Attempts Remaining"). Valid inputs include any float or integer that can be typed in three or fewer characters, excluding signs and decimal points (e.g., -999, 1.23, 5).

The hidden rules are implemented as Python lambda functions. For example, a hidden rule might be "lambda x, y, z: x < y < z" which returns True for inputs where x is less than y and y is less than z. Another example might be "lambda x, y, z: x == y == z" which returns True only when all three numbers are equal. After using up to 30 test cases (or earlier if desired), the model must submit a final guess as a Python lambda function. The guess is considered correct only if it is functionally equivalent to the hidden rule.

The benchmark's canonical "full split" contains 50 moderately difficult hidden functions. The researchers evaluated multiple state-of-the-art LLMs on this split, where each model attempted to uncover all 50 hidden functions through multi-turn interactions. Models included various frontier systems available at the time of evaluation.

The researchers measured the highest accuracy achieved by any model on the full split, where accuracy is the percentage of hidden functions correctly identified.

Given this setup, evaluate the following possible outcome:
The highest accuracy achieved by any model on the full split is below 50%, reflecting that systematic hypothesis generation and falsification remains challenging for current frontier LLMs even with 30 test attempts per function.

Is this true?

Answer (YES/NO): YES